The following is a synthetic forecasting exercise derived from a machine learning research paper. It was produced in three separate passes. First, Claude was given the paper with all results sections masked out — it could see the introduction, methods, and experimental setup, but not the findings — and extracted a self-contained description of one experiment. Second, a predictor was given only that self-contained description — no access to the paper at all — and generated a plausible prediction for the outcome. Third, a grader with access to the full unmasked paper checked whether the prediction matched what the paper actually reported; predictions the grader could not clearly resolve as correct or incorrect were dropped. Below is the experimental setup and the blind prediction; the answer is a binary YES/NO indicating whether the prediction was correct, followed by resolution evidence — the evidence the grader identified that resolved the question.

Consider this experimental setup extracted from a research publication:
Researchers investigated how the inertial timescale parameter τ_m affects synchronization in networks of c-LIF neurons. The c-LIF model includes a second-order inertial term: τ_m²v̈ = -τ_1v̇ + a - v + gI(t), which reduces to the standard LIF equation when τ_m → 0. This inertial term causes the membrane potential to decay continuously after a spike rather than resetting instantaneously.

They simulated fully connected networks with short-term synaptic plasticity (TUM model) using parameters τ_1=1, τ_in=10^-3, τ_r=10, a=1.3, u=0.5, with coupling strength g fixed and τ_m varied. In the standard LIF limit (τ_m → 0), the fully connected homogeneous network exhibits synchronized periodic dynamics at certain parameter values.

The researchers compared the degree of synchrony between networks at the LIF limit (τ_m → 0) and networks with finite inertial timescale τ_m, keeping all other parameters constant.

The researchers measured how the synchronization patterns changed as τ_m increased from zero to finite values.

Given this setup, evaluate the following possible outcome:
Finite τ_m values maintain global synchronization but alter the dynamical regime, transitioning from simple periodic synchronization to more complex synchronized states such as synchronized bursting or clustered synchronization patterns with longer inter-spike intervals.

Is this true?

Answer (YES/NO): NO